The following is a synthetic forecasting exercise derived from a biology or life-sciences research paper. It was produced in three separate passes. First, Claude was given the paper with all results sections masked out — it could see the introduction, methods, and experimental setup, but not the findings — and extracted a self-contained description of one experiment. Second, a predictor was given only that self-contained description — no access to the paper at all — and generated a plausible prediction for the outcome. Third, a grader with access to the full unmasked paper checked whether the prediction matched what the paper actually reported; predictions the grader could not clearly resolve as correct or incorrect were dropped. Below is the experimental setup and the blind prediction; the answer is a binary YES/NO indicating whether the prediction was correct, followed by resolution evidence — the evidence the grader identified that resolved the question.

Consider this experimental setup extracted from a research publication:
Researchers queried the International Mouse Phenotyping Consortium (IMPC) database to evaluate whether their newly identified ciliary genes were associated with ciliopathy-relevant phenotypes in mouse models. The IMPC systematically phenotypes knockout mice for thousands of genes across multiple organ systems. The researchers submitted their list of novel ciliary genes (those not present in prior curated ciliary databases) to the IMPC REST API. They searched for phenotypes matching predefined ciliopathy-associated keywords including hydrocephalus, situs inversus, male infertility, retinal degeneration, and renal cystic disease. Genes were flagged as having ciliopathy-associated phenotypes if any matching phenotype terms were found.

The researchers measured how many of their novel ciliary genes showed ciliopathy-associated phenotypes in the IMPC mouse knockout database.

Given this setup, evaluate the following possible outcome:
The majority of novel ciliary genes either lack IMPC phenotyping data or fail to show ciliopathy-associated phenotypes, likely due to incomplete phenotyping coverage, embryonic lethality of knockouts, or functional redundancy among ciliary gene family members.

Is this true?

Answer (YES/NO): YES